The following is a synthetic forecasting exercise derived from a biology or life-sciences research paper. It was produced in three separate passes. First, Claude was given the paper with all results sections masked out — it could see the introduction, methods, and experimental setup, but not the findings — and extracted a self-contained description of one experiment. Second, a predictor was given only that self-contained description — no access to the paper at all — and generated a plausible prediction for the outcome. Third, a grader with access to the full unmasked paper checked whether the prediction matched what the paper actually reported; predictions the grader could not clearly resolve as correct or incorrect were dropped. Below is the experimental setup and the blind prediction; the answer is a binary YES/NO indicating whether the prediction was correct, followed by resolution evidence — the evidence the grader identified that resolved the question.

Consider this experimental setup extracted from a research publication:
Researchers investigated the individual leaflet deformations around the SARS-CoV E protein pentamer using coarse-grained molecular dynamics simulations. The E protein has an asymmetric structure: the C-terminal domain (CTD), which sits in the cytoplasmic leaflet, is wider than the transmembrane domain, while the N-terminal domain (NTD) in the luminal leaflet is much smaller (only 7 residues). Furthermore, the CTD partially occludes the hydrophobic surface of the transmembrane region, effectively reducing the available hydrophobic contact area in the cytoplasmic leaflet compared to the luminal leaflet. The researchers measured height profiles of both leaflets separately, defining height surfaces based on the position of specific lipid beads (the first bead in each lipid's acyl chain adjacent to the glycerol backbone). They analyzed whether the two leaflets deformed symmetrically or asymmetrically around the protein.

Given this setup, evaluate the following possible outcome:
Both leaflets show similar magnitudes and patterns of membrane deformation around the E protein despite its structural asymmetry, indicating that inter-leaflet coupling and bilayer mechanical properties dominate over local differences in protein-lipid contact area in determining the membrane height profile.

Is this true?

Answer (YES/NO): NO